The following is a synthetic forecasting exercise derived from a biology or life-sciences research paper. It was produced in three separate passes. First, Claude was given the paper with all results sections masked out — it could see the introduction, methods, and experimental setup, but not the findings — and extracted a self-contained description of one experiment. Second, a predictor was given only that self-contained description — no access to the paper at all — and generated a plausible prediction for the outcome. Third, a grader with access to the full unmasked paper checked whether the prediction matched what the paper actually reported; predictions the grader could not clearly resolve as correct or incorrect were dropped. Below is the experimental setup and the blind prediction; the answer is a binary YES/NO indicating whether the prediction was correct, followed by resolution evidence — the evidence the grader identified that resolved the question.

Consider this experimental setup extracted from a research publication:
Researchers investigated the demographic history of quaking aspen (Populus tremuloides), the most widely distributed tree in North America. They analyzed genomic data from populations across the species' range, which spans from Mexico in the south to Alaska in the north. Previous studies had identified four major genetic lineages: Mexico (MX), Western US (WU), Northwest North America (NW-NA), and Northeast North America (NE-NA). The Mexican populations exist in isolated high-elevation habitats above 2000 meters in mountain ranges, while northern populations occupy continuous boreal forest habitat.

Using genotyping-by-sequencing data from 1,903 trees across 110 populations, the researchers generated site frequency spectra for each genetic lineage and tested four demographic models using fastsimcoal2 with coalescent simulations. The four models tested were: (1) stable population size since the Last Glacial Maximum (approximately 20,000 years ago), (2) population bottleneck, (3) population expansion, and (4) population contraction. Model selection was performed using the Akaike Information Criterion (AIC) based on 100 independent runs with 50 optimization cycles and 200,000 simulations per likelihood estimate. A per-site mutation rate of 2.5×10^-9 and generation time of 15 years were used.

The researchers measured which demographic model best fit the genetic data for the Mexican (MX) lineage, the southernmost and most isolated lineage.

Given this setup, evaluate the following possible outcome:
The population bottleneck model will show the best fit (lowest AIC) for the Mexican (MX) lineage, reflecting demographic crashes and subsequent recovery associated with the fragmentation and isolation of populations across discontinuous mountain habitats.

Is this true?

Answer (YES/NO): YES